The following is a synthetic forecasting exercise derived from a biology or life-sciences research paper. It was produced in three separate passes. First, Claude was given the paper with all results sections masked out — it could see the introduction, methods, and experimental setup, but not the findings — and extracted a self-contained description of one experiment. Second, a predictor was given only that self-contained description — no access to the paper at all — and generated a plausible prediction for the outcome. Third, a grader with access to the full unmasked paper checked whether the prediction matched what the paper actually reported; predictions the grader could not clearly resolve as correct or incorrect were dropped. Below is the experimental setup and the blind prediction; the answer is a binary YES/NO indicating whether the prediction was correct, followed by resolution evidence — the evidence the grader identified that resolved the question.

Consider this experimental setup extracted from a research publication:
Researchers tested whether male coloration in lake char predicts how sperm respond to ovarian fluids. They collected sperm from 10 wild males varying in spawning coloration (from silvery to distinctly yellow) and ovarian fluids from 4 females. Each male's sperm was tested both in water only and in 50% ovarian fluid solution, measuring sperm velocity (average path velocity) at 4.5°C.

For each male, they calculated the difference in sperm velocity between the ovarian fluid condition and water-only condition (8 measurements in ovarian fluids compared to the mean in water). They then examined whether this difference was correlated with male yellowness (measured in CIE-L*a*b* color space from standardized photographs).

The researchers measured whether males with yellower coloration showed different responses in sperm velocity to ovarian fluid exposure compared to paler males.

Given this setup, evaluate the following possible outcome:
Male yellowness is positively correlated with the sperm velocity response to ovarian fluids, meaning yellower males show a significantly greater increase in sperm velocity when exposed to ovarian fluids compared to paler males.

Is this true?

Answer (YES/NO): YES